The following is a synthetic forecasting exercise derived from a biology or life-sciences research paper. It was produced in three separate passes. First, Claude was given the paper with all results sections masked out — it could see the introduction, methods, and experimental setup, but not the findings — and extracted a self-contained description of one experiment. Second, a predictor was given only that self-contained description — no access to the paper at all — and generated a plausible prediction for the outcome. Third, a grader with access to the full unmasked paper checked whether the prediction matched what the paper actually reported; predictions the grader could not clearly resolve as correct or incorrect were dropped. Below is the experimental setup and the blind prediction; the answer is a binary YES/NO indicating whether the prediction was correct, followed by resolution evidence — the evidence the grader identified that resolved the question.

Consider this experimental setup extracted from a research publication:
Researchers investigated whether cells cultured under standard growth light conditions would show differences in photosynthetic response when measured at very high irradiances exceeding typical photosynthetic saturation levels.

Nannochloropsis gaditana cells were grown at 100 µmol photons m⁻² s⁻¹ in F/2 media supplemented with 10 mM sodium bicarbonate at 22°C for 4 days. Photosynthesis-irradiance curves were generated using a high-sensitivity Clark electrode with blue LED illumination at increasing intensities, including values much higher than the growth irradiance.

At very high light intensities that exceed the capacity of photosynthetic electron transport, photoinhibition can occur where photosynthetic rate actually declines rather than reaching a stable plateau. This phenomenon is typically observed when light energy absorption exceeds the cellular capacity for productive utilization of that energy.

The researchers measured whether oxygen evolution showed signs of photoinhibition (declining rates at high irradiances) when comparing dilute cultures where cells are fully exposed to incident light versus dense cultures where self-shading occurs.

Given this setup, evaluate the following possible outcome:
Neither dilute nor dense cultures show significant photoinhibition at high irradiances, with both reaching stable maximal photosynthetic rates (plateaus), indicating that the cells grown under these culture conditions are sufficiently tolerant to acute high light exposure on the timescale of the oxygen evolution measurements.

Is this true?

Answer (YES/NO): YES